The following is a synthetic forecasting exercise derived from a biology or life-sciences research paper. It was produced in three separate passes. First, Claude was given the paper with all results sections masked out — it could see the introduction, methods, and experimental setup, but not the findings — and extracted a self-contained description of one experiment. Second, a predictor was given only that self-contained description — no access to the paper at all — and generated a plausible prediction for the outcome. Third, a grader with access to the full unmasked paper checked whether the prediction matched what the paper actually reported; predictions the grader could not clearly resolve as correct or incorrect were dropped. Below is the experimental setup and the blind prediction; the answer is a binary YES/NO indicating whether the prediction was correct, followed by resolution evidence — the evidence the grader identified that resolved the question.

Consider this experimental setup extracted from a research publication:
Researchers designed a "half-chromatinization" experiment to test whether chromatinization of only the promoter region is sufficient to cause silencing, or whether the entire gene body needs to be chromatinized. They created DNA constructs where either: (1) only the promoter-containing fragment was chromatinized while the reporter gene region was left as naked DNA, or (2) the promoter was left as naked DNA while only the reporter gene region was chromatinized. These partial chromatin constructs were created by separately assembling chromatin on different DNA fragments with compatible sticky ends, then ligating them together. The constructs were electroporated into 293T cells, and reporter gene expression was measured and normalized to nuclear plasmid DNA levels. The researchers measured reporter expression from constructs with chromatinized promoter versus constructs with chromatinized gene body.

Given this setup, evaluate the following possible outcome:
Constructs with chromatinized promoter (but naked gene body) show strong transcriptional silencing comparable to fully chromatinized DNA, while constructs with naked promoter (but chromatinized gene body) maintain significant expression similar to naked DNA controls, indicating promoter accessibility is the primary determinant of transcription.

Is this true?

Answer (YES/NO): NO